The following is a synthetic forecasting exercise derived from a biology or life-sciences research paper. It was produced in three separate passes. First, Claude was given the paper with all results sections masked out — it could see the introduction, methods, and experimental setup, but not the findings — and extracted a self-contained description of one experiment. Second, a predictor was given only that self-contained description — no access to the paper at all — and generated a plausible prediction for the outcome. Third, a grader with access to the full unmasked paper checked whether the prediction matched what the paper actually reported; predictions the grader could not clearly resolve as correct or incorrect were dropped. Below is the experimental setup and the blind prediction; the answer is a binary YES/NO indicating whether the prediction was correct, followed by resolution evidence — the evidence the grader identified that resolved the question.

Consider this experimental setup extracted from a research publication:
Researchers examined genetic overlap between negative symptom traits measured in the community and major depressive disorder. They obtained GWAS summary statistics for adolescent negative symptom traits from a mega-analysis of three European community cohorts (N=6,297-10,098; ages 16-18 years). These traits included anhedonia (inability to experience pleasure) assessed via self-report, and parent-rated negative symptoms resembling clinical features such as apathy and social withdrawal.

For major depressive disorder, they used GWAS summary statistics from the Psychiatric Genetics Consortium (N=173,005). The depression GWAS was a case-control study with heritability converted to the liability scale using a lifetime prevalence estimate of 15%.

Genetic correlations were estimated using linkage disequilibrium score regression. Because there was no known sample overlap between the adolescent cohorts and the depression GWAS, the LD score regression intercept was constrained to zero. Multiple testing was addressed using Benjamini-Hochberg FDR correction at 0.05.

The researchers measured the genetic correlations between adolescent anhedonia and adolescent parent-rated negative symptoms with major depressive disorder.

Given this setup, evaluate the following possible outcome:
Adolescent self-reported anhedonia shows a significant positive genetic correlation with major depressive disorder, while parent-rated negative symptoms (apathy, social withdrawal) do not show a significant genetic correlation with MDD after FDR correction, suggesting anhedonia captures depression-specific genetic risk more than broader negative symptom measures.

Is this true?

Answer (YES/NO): NO